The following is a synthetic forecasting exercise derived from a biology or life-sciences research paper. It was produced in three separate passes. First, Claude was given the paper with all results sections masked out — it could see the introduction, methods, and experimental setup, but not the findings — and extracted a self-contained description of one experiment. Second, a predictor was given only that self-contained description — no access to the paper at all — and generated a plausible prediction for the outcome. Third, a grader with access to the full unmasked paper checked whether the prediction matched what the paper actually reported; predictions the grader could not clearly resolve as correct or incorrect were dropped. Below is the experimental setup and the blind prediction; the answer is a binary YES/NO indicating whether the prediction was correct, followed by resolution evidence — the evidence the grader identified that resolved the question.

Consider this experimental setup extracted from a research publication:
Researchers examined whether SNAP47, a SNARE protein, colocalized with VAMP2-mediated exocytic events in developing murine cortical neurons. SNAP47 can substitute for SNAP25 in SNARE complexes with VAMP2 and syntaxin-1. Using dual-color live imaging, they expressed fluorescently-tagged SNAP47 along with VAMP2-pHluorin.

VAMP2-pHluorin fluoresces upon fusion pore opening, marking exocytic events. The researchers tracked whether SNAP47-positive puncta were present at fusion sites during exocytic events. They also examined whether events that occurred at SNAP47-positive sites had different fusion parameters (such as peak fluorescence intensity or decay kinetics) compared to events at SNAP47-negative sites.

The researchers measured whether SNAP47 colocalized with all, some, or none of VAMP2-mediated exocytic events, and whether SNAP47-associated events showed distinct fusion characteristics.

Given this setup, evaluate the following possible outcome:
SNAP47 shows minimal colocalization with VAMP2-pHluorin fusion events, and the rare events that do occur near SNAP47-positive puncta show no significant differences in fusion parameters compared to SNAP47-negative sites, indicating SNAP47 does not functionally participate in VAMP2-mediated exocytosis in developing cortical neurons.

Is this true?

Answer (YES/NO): NO